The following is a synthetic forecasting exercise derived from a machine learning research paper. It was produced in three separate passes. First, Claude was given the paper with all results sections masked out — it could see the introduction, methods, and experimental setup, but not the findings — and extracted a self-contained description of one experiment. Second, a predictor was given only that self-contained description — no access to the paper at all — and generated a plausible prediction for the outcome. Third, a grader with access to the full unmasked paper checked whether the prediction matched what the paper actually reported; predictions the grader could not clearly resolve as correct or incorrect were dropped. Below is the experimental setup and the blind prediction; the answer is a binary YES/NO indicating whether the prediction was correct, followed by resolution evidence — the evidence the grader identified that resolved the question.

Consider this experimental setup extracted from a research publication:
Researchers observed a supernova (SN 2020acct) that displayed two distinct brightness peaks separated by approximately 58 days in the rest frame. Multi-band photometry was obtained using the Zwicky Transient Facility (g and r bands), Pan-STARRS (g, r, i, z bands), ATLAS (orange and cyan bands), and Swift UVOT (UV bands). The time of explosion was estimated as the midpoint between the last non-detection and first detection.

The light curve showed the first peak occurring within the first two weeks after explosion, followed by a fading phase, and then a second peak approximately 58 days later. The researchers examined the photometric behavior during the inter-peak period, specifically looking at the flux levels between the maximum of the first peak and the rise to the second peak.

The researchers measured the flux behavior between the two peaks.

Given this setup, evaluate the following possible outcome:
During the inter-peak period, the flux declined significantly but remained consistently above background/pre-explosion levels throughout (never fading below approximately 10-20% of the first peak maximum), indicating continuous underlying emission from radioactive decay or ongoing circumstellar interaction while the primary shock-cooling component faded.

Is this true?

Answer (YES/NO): NO